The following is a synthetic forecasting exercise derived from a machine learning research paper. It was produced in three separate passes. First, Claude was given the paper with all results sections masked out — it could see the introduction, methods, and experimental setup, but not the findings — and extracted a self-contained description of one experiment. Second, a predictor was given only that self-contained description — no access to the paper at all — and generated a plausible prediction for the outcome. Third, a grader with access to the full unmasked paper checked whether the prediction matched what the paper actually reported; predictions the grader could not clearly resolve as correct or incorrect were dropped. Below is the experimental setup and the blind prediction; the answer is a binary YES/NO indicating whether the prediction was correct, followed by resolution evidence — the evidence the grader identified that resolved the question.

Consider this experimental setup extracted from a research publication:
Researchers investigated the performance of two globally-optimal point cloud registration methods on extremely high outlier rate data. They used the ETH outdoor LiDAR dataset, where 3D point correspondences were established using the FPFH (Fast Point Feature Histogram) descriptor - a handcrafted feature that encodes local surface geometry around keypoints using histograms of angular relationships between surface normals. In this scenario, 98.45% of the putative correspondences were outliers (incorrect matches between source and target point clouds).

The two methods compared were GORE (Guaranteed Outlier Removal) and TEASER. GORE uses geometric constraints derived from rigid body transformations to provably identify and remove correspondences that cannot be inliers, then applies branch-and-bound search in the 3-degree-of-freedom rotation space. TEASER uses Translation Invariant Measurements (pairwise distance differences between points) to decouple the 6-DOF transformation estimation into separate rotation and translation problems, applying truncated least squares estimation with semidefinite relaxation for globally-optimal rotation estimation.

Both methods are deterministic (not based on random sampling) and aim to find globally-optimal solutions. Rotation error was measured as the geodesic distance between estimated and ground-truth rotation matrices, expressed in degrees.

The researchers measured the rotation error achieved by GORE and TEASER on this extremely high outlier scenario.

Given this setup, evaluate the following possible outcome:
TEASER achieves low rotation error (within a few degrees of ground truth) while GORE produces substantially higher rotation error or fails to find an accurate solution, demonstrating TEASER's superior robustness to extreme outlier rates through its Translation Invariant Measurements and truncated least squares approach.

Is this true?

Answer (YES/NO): NO